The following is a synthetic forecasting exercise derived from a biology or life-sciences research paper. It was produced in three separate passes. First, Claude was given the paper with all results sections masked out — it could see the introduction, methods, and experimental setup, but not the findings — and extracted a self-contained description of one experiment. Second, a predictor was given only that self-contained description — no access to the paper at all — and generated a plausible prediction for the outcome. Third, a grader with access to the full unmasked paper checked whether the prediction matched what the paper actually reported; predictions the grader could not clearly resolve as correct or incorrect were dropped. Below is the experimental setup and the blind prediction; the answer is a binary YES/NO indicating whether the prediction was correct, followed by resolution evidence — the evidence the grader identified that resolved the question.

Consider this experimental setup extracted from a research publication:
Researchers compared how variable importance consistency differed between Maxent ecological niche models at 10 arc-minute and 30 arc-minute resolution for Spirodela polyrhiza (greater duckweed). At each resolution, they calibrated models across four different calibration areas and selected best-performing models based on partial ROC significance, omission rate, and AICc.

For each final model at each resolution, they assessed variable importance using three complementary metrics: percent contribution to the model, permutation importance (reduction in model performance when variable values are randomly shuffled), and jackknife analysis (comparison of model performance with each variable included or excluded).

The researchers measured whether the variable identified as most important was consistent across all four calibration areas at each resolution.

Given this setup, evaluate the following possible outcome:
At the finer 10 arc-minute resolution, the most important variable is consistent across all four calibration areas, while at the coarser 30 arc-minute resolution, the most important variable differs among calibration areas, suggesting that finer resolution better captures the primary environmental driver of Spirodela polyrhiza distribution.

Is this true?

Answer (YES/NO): NO